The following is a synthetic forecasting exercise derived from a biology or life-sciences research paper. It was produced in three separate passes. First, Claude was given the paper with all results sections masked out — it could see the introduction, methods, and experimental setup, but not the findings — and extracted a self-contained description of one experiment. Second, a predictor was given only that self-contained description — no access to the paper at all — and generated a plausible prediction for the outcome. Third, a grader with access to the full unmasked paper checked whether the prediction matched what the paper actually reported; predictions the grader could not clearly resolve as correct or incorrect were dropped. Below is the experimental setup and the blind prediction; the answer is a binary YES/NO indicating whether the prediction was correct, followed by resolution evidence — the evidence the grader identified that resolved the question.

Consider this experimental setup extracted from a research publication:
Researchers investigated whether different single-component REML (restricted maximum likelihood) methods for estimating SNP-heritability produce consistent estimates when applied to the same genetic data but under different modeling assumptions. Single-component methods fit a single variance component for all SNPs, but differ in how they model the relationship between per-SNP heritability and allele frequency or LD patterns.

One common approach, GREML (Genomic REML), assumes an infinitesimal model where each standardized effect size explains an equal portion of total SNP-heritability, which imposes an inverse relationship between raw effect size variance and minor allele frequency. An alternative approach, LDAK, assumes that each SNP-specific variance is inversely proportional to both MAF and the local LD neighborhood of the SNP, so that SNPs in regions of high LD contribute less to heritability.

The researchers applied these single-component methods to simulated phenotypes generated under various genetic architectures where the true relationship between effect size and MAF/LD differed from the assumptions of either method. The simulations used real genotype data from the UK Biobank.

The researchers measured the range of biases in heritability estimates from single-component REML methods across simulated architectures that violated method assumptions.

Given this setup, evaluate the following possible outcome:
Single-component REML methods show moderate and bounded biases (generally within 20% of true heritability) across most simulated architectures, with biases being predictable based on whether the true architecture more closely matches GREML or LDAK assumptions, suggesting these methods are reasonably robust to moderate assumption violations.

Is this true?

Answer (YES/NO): NO